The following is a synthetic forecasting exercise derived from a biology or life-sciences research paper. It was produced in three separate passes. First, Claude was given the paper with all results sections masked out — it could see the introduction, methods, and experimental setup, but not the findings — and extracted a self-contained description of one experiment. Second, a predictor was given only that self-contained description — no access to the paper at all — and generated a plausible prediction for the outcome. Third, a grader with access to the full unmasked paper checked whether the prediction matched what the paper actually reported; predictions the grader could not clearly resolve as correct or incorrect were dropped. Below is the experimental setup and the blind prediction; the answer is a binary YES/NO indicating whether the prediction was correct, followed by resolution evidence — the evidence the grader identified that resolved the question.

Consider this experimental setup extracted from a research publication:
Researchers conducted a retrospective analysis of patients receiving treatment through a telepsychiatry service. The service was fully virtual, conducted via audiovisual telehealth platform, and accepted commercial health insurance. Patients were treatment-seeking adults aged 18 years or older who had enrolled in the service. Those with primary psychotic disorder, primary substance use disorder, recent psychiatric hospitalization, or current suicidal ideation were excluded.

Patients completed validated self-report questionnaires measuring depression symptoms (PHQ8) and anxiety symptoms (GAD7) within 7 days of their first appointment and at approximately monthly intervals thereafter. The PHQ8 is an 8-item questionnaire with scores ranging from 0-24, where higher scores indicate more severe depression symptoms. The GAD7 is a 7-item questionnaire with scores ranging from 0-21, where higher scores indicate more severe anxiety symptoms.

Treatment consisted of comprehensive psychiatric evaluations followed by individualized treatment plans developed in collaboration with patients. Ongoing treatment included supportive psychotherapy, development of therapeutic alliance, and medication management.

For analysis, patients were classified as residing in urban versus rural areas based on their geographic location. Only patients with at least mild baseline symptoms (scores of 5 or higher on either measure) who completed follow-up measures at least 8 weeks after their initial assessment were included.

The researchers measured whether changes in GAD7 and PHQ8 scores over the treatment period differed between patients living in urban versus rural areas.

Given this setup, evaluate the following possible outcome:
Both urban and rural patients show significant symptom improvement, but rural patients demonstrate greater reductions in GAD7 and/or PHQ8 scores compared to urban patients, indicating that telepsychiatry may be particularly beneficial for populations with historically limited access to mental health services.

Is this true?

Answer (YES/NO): NO